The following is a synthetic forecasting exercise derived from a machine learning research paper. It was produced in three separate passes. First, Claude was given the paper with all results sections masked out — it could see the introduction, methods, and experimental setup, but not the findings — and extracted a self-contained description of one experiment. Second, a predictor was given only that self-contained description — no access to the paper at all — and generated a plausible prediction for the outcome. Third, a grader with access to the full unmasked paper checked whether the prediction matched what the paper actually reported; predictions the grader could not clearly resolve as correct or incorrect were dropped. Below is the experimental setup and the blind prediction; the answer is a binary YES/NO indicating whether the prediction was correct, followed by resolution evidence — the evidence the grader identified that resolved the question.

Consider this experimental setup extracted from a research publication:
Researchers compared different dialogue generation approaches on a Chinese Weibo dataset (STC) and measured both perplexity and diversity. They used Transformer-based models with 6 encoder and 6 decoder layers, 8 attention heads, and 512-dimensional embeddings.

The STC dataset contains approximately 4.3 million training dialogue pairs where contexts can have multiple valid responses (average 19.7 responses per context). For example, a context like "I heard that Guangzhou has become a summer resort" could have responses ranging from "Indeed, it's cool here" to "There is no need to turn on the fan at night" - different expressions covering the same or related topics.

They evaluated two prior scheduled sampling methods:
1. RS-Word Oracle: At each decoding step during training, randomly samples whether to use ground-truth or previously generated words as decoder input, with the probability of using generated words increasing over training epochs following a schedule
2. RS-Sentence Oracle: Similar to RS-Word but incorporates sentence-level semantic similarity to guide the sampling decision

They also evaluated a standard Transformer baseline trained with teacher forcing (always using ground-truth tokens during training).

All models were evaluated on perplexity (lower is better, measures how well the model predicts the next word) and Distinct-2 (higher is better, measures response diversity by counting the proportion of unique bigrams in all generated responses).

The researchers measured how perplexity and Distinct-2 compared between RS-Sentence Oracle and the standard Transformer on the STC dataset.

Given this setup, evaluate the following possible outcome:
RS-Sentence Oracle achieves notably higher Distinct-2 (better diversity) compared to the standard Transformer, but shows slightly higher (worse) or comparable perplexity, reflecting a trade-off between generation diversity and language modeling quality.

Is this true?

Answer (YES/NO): NO